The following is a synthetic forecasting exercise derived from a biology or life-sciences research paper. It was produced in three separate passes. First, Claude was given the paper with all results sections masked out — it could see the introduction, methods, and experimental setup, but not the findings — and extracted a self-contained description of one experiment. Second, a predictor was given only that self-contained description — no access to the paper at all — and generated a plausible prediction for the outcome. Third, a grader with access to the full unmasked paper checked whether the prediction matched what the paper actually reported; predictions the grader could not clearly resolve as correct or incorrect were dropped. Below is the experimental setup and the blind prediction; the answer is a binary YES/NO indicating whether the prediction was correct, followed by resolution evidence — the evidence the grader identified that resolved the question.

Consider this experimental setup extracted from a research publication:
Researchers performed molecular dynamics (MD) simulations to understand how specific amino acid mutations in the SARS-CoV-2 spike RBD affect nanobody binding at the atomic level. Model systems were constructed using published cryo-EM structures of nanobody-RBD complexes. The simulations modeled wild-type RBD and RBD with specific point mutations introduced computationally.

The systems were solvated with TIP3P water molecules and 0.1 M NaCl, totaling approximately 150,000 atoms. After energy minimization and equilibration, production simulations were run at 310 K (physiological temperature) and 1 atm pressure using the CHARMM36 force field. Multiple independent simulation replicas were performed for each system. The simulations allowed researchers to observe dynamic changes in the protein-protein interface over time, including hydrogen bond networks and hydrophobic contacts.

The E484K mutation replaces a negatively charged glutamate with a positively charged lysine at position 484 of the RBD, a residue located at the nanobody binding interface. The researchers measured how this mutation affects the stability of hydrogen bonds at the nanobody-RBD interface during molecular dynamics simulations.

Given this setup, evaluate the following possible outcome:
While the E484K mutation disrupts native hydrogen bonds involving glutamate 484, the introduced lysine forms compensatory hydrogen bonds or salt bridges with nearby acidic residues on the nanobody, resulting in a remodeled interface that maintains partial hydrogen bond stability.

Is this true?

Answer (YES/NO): NO